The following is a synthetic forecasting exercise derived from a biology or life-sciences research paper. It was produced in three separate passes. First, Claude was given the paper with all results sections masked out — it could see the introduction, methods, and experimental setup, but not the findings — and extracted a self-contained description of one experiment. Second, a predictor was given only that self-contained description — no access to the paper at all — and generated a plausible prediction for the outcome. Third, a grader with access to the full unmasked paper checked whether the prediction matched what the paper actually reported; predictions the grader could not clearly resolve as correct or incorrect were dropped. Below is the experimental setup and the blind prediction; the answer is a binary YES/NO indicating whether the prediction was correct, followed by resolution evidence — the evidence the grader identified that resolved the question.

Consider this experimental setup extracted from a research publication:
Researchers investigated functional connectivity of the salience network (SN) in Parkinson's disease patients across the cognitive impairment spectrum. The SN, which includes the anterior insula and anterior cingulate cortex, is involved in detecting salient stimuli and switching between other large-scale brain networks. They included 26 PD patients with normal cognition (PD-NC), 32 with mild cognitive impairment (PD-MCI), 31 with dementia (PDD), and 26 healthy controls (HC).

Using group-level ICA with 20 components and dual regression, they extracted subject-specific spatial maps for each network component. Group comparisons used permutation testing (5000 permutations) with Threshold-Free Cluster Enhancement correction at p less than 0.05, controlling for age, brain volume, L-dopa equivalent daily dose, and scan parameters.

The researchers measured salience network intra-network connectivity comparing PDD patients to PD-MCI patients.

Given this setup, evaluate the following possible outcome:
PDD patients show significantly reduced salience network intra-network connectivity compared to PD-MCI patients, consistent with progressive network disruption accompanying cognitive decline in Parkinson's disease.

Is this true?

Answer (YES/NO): NO